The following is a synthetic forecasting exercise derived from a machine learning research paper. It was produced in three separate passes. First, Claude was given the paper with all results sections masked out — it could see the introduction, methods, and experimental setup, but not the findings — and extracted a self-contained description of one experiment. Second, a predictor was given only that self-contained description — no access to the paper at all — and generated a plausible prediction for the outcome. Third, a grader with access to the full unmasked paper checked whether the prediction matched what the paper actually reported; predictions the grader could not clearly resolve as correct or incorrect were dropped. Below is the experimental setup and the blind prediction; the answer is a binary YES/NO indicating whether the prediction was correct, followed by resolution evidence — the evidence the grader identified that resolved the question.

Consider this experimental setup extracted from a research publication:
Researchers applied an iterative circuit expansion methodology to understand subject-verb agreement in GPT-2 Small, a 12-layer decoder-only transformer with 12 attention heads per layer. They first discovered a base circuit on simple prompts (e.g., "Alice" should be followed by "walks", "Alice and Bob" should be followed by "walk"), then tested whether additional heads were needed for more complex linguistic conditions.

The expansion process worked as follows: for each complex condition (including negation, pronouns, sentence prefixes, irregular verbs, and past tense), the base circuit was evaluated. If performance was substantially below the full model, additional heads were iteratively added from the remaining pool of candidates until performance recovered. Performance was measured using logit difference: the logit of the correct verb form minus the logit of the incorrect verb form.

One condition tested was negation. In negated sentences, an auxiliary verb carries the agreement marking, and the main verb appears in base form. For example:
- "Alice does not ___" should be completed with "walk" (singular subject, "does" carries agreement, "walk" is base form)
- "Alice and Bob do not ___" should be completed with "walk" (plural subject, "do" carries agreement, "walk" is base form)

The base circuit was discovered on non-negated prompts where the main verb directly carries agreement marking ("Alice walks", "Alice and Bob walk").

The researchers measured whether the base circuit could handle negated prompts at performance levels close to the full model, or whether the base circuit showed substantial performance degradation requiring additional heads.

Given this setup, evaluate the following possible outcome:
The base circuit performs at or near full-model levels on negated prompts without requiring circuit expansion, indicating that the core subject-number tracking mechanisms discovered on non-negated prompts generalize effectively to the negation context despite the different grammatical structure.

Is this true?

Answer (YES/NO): NO